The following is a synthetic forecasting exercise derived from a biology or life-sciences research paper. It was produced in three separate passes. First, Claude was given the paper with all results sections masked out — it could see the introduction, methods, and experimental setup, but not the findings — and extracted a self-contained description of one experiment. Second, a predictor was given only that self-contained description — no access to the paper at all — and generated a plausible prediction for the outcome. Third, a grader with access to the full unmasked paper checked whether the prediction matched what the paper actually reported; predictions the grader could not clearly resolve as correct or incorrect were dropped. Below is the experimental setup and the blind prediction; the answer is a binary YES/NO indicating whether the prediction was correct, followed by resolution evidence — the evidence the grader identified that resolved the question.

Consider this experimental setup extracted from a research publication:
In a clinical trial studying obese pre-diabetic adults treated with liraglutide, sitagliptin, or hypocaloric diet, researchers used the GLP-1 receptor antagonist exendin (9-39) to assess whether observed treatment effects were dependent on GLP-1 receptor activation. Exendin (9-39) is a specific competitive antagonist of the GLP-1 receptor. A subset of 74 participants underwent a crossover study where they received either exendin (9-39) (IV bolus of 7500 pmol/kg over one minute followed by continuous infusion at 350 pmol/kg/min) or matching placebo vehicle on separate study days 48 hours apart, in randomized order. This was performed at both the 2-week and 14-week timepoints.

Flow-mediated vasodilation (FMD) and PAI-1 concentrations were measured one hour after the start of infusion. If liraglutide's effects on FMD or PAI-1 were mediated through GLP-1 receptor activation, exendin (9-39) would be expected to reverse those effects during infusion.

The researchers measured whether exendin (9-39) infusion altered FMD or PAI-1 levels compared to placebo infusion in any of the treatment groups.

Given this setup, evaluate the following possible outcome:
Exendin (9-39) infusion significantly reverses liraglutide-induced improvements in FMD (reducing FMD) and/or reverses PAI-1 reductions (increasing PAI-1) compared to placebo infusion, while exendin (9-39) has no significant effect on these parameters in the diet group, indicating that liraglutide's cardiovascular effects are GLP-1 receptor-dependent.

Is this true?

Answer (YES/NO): NO